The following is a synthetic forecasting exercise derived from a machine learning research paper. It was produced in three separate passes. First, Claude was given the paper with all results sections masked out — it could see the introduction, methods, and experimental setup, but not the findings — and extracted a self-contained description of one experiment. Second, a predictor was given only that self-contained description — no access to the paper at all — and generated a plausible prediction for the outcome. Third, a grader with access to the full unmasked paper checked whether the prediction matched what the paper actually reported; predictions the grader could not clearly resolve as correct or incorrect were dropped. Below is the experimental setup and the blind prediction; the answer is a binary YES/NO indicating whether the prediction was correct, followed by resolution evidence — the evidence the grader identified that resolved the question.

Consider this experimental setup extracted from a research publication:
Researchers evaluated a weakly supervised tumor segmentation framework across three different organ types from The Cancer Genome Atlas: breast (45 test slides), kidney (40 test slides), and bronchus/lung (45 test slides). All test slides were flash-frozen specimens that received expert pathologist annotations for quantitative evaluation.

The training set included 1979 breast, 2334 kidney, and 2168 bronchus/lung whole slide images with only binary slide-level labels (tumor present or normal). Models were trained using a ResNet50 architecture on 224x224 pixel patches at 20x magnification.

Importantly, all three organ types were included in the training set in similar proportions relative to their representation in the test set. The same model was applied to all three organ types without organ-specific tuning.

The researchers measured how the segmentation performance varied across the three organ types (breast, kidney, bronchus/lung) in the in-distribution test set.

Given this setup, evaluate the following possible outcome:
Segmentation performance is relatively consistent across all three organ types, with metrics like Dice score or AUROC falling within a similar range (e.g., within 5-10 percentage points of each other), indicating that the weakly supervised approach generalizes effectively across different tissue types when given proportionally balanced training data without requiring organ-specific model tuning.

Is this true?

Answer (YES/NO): NO